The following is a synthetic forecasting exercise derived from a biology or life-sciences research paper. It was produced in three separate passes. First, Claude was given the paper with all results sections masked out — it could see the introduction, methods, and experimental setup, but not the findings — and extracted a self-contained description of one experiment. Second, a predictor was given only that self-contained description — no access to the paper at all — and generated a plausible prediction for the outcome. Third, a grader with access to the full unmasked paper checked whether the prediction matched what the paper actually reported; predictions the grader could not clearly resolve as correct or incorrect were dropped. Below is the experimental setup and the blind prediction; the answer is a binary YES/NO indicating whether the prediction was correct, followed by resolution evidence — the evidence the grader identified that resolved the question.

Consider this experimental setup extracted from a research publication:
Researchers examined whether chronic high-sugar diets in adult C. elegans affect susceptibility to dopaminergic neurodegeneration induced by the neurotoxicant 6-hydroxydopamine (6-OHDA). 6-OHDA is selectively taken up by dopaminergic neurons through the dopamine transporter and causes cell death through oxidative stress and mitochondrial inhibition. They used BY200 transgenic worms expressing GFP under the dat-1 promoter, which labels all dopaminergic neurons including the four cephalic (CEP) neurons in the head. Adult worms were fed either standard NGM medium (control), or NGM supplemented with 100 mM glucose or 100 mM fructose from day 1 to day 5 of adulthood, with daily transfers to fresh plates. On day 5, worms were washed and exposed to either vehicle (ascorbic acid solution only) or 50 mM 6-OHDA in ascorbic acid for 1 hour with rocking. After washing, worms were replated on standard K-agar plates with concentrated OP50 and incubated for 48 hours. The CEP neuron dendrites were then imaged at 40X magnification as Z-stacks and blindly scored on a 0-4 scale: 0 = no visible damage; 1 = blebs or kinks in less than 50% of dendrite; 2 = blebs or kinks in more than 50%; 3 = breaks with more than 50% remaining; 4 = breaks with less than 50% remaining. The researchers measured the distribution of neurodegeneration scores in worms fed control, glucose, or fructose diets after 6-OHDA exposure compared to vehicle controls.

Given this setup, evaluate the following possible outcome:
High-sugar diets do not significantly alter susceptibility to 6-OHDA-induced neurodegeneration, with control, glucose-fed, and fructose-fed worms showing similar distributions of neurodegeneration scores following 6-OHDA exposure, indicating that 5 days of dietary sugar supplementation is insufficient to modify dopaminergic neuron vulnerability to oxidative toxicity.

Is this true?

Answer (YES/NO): NO